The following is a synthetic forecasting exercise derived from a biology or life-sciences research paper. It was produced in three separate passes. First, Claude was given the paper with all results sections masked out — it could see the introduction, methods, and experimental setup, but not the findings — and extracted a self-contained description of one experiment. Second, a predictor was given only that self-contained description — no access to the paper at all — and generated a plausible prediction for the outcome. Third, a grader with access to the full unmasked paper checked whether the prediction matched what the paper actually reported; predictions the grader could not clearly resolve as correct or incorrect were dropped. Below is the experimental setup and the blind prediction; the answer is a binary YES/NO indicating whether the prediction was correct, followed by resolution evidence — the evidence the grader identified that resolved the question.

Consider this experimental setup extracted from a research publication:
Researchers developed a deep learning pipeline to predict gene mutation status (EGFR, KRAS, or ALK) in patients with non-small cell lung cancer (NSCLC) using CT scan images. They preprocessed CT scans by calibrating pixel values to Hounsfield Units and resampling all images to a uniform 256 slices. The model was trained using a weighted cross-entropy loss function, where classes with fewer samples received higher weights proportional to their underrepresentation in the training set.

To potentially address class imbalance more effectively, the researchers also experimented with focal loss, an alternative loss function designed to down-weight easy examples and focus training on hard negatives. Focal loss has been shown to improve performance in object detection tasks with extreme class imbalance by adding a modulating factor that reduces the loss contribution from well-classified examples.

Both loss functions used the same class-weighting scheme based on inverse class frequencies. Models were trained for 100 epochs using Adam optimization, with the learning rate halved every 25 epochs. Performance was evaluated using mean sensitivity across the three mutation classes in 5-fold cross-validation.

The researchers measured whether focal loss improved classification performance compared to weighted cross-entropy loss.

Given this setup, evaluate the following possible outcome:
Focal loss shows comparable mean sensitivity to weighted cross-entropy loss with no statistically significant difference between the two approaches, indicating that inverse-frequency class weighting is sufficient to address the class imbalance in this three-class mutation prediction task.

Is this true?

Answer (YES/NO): NO